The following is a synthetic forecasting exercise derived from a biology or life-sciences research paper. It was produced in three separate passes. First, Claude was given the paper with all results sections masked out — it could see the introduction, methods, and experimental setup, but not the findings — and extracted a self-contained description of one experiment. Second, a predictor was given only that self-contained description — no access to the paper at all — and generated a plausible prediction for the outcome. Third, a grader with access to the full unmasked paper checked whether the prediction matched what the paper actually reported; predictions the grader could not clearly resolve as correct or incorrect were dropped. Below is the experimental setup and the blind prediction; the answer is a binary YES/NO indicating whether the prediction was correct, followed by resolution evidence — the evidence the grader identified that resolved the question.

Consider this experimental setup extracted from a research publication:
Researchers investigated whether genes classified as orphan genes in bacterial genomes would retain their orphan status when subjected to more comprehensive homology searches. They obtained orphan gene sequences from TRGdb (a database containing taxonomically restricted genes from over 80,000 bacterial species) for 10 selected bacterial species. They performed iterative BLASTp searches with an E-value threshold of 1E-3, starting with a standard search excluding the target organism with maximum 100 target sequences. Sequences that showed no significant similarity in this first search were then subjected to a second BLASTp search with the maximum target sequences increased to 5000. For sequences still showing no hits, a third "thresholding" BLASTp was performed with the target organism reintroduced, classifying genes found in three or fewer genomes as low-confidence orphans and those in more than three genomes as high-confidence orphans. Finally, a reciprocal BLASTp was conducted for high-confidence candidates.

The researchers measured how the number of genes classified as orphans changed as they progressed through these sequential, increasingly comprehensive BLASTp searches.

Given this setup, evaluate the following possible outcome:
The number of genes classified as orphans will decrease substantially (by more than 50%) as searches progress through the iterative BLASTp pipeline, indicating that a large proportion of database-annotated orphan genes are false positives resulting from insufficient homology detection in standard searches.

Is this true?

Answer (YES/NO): YES